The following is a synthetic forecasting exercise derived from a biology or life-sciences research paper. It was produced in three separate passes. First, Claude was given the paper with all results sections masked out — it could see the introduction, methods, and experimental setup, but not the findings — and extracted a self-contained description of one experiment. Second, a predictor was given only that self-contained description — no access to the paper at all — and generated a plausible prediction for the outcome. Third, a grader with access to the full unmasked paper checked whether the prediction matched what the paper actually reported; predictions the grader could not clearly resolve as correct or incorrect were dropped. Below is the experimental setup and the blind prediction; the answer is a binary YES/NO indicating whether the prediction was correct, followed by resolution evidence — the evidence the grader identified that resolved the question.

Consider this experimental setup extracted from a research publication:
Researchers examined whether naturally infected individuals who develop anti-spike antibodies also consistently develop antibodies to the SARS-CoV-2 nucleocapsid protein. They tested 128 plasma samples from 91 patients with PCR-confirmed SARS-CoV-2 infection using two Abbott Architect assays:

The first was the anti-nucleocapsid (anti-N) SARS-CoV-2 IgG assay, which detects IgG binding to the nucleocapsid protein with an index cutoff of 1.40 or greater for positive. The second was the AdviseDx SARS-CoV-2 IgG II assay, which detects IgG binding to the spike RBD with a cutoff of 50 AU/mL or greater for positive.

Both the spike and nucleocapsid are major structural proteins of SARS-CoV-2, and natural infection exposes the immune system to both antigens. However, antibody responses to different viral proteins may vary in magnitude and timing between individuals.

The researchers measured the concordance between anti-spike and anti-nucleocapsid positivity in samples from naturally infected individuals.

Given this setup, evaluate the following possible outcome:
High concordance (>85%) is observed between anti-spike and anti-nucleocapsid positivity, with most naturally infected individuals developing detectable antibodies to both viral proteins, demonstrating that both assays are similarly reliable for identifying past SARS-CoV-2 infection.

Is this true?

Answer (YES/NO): YES